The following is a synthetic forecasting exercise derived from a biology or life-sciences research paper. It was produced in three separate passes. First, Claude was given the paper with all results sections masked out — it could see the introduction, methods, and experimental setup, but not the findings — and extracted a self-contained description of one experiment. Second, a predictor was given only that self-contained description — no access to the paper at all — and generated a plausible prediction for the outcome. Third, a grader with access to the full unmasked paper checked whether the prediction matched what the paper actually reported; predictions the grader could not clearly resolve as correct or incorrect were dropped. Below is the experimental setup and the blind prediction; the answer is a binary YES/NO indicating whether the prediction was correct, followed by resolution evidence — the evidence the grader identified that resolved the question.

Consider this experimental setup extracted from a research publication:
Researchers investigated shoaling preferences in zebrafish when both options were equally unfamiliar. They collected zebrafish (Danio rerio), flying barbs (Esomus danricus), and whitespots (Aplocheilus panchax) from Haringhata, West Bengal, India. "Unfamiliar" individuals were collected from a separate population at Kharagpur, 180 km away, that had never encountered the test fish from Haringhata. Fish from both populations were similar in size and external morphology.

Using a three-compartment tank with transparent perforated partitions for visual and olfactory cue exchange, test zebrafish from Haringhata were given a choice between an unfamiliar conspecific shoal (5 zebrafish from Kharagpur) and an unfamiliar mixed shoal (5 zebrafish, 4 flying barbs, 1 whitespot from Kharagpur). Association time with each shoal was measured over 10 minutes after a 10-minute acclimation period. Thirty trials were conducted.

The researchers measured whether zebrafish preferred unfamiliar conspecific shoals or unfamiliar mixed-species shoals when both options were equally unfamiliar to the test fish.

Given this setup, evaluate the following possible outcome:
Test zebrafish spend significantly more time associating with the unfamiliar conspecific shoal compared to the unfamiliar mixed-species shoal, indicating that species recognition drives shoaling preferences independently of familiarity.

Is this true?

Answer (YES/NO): NO